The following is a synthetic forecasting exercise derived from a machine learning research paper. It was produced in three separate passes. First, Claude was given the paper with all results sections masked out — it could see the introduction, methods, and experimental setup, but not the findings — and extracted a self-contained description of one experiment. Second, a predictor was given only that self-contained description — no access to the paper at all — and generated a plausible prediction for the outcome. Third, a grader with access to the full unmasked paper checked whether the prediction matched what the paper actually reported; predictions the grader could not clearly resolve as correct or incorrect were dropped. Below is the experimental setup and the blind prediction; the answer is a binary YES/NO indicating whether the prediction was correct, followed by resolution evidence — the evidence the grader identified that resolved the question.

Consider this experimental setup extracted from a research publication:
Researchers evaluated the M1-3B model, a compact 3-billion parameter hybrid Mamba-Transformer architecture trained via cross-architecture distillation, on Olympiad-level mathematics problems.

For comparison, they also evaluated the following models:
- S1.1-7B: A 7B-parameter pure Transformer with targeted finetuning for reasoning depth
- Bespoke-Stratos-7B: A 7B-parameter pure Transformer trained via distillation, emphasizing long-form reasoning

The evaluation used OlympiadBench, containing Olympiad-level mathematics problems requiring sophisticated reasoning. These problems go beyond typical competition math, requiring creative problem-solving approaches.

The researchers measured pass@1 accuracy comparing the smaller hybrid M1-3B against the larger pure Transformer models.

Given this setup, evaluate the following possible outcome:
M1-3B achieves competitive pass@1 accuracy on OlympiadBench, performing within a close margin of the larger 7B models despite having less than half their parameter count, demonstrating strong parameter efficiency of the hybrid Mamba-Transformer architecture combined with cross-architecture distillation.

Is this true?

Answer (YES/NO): YES